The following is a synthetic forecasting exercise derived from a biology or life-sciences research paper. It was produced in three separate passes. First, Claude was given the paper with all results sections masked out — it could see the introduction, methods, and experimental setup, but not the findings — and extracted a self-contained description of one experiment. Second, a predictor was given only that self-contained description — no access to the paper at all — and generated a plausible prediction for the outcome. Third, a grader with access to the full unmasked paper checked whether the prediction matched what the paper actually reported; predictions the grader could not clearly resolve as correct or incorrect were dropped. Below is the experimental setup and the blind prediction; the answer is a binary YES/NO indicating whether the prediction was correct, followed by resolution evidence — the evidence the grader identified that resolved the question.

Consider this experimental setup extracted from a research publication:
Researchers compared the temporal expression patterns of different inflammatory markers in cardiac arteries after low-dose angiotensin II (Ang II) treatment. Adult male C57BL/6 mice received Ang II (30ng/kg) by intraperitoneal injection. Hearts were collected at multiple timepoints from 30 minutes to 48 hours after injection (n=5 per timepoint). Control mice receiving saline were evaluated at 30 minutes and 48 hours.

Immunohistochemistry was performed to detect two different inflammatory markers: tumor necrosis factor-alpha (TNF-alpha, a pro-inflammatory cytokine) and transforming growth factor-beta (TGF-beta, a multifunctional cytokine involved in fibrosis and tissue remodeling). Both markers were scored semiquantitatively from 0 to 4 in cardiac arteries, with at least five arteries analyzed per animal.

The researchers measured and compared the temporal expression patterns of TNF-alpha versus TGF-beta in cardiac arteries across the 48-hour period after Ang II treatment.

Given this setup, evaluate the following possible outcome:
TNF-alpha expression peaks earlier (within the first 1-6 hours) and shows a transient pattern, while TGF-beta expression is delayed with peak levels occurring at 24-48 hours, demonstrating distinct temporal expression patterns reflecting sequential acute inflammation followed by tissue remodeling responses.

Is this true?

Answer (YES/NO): NO